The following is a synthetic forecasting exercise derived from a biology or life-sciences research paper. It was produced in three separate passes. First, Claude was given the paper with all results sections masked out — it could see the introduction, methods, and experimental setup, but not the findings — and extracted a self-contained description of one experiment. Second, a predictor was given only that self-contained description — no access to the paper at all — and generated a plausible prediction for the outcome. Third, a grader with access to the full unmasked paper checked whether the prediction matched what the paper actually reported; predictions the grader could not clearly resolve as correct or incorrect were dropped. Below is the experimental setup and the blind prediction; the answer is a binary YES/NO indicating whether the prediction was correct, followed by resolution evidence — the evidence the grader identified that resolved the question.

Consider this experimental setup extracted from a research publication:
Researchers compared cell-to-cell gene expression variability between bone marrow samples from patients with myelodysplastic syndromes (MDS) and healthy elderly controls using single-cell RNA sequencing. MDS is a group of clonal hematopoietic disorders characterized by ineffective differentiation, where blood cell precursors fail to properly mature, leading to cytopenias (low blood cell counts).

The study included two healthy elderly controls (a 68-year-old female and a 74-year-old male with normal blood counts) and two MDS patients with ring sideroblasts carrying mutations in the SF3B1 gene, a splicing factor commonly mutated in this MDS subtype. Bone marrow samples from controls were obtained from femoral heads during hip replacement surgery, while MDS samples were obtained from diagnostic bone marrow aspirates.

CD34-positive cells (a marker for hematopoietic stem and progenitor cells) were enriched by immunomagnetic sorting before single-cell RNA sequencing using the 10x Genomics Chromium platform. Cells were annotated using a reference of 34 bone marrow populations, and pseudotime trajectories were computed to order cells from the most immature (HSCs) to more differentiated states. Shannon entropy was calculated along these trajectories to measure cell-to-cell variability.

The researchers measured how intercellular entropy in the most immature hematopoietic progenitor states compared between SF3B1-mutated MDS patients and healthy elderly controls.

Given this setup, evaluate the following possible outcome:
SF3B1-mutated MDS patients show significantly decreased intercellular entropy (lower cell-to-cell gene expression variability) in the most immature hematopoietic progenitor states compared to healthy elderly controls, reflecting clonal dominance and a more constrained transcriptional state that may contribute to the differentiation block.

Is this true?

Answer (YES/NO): NO